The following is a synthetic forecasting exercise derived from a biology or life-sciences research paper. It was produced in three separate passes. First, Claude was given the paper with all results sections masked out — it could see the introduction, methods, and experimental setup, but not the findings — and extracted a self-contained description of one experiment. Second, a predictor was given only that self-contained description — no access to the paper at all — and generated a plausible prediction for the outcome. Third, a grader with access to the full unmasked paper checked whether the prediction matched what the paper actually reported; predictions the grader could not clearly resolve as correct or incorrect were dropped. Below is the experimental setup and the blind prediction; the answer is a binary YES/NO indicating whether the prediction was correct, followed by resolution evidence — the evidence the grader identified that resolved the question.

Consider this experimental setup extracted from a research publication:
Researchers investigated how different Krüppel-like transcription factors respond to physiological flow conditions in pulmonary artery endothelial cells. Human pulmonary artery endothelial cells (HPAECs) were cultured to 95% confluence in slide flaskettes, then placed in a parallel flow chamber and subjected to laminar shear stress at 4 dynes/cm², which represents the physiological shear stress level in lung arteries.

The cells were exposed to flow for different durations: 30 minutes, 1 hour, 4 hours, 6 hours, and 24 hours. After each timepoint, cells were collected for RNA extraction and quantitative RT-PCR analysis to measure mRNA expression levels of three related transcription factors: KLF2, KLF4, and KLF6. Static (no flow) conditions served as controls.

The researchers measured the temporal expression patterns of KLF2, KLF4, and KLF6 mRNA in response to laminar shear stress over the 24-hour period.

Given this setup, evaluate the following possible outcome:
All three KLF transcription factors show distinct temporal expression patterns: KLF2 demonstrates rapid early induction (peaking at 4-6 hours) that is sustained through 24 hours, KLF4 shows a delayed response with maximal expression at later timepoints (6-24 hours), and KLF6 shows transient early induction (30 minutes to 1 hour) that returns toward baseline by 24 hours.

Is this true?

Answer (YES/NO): NO